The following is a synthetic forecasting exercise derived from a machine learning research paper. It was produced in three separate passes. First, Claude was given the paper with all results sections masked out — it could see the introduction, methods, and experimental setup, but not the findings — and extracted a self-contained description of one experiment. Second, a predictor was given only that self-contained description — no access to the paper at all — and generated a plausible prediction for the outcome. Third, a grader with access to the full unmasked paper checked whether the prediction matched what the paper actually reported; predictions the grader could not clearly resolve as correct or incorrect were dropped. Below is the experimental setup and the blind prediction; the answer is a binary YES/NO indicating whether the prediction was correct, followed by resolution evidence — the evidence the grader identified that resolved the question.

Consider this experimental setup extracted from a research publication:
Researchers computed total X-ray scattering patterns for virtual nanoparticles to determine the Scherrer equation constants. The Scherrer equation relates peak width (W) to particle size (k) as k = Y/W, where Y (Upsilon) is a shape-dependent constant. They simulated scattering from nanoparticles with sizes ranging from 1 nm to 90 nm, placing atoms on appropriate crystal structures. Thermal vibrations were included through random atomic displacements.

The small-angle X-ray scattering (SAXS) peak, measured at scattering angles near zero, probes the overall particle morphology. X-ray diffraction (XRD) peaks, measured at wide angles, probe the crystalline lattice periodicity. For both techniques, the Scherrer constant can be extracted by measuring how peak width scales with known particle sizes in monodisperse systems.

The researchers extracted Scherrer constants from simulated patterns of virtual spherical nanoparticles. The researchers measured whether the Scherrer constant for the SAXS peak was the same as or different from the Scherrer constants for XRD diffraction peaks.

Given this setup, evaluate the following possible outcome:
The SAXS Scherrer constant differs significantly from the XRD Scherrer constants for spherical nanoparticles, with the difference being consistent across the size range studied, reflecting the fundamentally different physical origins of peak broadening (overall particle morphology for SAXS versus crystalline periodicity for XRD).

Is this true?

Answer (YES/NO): NO